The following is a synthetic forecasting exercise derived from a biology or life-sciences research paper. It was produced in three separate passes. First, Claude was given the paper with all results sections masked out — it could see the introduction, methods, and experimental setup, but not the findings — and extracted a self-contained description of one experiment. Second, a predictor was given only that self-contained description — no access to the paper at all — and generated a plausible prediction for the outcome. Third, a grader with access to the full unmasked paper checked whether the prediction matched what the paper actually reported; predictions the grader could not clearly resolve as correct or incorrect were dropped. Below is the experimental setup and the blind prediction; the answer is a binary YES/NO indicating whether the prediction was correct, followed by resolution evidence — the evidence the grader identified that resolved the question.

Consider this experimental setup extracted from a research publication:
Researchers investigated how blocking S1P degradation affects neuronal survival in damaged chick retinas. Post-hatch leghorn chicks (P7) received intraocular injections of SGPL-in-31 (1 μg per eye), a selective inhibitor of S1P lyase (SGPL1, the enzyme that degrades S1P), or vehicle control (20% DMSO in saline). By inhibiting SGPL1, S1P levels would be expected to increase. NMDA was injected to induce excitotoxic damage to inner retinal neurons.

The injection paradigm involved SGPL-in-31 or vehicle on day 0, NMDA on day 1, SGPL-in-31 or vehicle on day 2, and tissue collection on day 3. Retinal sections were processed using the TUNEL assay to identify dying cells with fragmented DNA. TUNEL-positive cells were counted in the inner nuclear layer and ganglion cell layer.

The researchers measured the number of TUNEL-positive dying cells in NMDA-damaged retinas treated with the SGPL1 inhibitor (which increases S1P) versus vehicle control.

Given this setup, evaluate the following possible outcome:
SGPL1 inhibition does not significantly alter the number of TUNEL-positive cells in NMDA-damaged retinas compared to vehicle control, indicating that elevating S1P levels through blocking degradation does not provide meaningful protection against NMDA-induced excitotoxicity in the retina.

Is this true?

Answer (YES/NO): YES